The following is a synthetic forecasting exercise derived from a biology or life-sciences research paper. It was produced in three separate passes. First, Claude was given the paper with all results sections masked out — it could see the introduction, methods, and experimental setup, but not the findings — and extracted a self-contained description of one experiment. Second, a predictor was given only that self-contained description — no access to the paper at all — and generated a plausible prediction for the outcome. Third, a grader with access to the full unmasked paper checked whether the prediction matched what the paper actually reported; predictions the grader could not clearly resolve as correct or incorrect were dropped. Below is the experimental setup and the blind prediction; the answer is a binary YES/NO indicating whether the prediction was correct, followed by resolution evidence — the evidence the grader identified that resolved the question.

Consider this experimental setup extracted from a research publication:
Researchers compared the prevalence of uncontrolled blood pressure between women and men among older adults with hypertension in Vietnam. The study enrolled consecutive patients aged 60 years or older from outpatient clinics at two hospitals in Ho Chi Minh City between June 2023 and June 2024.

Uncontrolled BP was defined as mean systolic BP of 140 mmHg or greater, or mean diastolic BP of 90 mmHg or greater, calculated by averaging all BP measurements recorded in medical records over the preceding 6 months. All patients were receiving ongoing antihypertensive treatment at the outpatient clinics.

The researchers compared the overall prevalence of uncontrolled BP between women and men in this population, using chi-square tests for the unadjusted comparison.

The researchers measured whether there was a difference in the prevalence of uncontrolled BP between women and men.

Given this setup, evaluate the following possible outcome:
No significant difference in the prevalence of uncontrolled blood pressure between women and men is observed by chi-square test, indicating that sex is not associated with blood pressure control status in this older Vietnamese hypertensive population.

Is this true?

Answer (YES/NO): YES